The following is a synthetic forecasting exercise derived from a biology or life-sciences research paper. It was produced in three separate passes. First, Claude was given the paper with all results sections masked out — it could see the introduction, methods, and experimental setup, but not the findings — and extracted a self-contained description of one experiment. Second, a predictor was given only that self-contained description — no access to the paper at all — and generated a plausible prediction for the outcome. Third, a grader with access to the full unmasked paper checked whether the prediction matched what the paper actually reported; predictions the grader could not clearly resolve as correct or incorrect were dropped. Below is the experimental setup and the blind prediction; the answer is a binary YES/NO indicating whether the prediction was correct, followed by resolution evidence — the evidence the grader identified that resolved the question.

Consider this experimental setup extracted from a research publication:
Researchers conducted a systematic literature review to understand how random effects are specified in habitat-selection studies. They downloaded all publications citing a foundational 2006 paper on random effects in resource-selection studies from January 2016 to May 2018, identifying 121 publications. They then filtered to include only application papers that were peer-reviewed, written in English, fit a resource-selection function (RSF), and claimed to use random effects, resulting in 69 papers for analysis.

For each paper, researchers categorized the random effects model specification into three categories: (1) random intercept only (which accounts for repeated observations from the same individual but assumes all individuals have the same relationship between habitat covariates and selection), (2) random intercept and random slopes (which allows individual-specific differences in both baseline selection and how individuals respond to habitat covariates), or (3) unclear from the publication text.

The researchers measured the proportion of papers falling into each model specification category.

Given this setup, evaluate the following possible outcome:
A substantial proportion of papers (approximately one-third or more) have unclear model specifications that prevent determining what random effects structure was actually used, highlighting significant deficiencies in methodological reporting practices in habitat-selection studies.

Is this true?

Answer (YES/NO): NO